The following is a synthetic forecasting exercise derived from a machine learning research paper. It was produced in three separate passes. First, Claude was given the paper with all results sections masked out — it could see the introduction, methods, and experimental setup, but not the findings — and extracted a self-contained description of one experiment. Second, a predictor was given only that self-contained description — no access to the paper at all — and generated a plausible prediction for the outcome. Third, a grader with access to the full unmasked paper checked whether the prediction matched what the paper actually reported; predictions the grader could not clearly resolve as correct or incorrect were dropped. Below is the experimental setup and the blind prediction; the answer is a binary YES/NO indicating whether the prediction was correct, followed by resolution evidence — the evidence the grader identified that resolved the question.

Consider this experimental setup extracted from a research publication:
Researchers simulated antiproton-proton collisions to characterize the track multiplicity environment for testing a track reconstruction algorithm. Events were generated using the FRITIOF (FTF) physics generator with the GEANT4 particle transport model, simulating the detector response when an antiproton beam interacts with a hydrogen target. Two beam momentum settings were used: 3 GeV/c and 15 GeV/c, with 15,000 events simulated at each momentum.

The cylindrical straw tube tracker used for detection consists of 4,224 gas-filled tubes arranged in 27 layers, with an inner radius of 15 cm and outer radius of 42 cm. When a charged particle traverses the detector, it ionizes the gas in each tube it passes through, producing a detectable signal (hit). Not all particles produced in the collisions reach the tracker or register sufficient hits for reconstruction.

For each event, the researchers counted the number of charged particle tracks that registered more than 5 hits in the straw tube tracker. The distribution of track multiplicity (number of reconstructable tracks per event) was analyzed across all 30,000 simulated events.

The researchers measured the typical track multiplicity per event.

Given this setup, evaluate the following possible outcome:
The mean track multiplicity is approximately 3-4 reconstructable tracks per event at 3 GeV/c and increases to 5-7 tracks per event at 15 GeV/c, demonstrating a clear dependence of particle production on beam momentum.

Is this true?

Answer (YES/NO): NO